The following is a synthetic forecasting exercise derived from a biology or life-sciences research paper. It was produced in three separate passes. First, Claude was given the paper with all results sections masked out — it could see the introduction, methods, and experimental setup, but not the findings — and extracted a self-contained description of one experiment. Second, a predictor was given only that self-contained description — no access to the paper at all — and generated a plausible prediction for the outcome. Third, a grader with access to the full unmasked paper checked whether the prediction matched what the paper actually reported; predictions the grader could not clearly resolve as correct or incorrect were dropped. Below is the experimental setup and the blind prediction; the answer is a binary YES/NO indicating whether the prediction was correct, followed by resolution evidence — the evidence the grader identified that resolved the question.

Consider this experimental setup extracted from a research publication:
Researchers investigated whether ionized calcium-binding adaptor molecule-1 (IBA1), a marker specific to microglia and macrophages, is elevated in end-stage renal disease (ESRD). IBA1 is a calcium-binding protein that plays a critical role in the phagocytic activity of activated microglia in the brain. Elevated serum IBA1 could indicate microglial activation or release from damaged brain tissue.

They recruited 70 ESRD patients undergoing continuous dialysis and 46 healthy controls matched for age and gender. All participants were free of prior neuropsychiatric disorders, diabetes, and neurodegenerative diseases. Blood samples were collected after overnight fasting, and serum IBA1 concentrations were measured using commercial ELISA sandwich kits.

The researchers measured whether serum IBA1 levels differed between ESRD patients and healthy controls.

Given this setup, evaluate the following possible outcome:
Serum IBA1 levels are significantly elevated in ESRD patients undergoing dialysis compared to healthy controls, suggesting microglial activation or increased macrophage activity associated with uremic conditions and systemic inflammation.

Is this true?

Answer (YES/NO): NO